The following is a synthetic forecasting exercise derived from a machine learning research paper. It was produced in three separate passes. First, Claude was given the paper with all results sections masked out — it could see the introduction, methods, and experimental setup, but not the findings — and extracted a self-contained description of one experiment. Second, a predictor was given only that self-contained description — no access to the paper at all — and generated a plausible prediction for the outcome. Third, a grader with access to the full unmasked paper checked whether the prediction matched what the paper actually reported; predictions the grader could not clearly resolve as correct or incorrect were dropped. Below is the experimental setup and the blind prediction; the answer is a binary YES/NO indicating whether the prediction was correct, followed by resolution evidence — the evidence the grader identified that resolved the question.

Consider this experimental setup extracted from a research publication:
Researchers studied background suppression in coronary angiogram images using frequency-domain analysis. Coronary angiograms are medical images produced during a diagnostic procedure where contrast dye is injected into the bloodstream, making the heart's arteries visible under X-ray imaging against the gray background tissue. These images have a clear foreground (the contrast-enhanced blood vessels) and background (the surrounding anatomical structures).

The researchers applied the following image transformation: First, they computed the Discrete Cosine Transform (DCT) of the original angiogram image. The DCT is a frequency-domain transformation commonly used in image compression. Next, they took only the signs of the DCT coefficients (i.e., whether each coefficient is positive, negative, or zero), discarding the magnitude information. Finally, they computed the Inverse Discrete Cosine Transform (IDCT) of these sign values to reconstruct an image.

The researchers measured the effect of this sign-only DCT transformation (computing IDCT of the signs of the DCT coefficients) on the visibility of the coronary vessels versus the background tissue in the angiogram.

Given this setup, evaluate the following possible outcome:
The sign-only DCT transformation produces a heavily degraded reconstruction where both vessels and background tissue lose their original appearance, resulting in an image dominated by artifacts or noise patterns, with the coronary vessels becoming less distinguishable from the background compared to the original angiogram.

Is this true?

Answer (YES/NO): NO